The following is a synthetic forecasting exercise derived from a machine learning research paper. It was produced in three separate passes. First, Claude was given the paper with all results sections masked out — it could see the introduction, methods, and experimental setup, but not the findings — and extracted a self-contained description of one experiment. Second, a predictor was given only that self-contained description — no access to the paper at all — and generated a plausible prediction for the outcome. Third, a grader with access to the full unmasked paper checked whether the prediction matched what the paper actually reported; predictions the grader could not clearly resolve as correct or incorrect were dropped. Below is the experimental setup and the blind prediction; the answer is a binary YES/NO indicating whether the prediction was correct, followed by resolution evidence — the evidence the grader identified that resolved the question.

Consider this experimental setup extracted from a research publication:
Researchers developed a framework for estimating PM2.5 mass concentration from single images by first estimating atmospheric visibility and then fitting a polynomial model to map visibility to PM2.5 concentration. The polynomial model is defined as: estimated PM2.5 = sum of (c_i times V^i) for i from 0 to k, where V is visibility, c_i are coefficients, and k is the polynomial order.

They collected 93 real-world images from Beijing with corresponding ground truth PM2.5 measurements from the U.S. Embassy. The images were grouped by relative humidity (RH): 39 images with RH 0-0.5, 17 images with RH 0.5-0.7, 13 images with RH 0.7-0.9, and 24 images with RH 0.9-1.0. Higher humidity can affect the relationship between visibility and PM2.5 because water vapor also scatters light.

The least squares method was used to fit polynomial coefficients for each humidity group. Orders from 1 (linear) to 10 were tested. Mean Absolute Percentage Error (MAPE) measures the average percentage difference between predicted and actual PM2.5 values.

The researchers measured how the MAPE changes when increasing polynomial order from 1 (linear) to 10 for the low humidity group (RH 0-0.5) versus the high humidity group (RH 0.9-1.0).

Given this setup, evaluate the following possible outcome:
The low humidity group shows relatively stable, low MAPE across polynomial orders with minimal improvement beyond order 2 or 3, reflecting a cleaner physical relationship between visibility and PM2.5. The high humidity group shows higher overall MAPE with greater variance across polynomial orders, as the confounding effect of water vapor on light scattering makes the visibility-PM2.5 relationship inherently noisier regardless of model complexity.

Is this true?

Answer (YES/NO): NO